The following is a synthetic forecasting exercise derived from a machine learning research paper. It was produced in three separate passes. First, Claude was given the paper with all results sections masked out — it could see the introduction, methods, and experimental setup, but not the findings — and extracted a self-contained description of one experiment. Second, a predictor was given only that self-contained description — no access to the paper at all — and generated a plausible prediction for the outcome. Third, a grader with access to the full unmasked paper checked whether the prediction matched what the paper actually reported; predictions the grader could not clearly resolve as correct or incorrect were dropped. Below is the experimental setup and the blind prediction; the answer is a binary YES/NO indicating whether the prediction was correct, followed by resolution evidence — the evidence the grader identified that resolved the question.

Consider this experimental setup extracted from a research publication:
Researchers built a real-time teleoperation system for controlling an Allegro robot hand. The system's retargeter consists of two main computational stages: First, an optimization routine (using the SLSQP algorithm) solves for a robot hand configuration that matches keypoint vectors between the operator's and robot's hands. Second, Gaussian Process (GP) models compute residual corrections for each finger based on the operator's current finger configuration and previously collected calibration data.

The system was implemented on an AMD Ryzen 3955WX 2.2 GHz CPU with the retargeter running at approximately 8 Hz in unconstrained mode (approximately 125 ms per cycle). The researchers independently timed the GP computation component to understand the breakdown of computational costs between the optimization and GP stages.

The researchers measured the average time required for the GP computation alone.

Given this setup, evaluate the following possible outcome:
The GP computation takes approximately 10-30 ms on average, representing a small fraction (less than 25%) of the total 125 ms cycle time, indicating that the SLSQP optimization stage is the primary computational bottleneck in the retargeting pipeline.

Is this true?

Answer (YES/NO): NO